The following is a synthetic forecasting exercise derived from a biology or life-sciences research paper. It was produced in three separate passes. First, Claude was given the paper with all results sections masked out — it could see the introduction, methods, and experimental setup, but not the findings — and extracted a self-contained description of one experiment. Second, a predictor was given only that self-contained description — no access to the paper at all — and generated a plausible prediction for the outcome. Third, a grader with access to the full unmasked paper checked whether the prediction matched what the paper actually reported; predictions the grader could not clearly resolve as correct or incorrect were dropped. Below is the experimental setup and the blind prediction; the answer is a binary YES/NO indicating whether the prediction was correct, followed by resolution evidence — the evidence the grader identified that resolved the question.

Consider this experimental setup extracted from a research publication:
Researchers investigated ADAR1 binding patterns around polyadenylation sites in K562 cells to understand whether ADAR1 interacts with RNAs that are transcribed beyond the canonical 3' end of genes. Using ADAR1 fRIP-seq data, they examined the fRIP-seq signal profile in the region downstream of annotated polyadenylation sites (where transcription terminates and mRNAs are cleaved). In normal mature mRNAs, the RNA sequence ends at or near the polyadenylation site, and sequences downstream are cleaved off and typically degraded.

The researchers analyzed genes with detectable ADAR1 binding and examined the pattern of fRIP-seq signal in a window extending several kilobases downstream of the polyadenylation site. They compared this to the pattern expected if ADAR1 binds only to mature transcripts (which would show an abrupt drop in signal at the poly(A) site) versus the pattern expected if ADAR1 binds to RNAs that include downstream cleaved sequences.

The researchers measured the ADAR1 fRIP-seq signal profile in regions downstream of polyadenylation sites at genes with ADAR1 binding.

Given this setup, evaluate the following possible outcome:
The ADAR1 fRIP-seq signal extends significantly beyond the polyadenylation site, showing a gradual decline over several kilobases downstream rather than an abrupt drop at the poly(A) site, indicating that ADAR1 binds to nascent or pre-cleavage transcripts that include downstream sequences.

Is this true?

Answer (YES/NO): NO